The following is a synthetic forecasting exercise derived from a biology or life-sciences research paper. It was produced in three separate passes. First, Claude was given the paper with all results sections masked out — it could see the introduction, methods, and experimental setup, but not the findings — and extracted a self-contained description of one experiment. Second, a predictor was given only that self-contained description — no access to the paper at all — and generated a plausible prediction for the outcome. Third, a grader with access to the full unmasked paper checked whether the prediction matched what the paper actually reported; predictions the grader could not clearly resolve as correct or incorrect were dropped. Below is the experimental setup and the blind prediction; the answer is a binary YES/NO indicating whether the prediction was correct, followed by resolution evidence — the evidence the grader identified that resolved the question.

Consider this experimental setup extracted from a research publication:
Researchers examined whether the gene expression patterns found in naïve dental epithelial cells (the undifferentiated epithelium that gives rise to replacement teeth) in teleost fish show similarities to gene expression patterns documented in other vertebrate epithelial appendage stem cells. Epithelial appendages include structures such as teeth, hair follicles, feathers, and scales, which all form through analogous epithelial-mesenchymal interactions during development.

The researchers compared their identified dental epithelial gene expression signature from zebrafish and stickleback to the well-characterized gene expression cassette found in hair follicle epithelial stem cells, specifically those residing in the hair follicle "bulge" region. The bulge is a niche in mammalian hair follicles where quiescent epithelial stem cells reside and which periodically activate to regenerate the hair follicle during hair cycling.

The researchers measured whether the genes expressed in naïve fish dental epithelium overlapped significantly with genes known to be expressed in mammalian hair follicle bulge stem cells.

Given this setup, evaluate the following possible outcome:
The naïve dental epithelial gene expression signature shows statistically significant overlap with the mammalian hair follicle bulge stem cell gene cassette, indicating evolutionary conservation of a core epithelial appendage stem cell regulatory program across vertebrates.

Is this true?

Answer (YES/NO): YES